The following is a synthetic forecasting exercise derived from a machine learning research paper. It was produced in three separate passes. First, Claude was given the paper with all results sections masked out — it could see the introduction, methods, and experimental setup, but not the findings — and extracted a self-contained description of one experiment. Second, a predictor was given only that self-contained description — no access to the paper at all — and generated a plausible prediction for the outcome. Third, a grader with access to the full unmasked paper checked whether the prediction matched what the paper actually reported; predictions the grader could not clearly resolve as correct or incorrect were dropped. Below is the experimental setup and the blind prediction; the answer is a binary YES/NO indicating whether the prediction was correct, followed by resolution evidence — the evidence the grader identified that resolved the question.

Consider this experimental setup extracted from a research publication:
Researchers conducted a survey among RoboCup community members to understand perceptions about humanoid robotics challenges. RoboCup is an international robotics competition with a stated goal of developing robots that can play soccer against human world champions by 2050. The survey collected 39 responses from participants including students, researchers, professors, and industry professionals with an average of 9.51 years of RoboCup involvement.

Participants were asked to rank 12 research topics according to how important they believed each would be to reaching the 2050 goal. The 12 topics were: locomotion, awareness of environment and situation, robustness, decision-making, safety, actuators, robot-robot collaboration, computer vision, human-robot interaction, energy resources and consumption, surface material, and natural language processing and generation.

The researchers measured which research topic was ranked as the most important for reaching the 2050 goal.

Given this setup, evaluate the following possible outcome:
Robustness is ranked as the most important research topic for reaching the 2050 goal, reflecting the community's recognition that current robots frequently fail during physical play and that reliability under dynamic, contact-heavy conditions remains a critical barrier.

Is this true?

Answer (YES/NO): NO